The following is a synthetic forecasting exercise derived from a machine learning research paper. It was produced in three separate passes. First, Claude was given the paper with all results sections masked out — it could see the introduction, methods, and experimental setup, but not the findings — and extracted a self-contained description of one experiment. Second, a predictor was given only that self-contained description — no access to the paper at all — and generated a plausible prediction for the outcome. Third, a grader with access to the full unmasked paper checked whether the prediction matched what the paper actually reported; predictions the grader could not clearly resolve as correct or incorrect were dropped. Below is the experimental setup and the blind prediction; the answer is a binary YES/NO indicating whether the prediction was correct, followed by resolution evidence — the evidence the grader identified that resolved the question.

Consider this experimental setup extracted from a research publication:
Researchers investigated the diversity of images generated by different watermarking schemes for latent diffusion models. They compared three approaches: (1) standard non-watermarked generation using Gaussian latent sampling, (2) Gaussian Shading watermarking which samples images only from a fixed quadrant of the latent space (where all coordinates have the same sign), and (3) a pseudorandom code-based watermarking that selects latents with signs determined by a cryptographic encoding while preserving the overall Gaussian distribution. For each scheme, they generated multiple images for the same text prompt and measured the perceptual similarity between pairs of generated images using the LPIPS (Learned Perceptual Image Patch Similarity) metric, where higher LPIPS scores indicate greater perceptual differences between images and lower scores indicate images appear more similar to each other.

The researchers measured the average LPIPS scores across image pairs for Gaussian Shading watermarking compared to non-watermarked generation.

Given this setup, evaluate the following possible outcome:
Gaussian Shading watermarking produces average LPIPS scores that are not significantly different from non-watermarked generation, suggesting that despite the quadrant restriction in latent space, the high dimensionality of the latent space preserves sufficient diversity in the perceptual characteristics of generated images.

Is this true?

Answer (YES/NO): NO